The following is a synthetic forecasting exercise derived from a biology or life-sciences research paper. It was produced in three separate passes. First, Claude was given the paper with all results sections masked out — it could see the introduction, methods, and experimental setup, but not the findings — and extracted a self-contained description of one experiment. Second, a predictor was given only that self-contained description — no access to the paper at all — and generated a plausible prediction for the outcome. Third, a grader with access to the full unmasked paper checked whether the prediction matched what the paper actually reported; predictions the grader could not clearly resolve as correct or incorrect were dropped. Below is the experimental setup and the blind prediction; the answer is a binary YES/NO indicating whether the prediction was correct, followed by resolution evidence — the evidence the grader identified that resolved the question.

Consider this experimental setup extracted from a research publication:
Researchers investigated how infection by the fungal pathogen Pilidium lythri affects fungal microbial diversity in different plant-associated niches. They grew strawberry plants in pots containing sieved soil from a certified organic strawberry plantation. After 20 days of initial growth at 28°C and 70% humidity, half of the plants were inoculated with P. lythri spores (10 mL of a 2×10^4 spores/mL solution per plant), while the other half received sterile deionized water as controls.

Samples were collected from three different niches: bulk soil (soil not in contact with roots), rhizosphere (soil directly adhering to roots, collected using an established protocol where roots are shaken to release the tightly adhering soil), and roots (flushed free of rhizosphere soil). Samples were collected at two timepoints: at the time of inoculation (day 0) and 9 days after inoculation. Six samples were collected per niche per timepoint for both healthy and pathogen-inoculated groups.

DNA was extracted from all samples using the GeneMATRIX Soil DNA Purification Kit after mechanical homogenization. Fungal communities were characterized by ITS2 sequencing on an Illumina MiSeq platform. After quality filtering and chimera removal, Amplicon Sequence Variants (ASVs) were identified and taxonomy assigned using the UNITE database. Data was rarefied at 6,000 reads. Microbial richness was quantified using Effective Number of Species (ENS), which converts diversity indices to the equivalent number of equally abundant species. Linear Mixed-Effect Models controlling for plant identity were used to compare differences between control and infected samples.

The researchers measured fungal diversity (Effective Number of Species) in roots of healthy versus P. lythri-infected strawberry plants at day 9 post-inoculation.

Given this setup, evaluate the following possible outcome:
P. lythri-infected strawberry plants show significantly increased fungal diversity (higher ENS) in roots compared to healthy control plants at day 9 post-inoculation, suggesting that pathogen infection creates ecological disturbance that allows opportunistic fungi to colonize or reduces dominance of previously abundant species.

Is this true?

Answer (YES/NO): NO